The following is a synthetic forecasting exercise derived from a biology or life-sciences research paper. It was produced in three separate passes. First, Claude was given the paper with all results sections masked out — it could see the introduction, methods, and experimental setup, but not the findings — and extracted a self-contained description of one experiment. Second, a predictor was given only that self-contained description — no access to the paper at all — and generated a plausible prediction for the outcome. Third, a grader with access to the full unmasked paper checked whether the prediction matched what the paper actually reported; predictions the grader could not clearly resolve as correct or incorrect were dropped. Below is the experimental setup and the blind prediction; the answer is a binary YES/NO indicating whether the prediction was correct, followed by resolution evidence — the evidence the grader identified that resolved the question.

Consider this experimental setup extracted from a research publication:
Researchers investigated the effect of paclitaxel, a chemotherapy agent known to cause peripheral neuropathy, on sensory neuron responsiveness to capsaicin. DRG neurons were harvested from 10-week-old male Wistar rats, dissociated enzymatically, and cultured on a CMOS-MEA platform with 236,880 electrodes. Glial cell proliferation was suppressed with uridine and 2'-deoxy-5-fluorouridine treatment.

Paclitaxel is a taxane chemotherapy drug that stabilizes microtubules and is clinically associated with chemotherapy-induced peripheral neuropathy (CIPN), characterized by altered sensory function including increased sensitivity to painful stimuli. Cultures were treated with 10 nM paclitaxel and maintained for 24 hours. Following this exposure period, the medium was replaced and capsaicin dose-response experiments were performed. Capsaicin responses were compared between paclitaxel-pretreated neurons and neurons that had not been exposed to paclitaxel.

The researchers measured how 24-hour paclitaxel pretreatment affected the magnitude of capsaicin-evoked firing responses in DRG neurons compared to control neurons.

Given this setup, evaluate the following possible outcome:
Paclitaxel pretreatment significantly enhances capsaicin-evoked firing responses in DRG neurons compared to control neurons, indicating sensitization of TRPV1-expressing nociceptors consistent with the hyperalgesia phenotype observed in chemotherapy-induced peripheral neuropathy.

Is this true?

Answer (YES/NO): YES